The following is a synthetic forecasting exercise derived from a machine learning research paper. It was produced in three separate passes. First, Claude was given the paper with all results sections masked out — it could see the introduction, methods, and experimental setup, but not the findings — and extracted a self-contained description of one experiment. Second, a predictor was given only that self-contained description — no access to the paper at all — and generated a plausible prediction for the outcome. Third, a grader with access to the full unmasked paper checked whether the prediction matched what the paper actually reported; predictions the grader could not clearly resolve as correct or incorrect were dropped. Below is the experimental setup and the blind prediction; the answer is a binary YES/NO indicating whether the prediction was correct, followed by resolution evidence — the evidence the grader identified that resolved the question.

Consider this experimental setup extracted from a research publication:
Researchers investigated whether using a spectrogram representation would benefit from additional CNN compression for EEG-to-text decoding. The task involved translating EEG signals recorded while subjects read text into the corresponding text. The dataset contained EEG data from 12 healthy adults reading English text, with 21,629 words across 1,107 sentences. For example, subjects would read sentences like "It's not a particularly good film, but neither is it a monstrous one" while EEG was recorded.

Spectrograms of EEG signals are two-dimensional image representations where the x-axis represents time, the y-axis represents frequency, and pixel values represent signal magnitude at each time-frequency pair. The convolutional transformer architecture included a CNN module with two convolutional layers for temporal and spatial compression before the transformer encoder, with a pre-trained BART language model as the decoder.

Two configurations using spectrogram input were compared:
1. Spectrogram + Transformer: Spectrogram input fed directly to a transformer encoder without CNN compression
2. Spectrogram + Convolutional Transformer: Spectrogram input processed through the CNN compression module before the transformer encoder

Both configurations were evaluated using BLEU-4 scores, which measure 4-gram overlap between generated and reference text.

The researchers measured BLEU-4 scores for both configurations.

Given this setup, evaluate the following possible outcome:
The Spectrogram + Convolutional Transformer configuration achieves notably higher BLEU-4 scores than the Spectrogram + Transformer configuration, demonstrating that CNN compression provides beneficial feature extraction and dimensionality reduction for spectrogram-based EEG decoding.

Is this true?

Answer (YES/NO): NO